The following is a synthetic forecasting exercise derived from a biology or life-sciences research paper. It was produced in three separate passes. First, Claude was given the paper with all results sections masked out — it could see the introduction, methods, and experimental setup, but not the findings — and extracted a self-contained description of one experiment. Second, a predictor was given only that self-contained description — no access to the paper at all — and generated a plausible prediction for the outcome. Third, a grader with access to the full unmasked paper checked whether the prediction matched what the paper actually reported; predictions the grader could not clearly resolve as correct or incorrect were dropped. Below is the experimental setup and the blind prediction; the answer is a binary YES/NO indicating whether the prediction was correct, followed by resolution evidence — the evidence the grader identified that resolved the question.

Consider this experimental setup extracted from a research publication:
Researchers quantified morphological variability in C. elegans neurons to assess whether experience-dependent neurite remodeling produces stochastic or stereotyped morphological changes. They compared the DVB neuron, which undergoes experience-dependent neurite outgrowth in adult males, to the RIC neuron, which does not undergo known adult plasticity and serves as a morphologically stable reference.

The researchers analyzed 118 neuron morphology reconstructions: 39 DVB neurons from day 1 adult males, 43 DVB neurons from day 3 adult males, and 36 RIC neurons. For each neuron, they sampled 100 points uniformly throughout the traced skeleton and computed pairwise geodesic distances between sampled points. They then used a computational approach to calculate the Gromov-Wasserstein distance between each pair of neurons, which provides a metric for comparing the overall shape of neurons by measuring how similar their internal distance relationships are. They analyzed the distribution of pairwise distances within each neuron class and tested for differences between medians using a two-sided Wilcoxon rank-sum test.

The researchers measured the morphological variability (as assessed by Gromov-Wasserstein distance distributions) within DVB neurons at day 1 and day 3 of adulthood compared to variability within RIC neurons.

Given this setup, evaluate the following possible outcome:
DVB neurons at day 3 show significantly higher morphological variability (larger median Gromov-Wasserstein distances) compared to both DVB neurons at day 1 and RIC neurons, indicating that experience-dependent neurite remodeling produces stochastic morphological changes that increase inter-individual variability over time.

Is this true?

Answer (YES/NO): YES